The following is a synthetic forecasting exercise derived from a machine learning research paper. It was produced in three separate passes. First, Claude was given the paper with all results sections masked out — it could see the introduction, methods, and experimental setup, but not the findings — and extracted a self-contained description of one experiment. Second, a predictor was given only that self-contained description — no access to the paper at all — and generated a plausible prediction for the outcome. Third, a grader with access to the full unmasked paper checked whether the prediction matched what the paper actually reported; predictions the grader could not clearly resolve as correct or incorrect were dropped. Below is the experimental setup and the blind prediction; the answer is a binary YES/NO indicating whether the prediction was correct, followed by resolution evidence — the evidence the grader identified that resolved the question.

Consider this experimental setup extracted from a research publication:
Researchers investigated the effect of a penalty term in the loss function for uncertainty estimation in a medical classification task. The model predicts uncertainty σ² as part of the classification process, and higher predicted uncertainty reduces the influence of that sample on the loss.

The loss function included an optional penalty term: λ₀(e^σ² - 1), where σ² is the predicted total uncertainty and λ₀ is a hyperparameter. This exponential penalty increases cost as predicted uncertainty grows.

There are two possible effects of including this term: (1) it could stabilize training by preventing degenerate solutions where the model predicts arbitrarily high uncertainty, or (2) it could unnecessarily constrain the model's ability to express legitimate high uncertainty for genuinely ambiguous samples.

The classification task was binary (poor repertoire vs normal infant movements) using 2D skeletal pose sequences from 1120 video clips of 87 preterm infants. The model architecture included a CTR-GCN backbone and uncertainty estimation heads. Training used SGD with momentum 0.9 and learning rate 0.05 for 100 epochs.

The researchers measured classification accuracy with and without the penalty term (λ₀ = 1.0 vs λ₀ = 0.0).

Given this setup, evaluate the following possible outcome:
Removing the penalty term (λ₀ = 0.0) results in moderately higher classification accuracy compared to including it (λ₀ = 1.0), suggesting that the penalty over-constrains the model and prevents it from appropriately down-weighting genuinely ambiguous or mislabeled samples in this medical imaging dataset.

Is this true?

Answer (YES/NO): NO